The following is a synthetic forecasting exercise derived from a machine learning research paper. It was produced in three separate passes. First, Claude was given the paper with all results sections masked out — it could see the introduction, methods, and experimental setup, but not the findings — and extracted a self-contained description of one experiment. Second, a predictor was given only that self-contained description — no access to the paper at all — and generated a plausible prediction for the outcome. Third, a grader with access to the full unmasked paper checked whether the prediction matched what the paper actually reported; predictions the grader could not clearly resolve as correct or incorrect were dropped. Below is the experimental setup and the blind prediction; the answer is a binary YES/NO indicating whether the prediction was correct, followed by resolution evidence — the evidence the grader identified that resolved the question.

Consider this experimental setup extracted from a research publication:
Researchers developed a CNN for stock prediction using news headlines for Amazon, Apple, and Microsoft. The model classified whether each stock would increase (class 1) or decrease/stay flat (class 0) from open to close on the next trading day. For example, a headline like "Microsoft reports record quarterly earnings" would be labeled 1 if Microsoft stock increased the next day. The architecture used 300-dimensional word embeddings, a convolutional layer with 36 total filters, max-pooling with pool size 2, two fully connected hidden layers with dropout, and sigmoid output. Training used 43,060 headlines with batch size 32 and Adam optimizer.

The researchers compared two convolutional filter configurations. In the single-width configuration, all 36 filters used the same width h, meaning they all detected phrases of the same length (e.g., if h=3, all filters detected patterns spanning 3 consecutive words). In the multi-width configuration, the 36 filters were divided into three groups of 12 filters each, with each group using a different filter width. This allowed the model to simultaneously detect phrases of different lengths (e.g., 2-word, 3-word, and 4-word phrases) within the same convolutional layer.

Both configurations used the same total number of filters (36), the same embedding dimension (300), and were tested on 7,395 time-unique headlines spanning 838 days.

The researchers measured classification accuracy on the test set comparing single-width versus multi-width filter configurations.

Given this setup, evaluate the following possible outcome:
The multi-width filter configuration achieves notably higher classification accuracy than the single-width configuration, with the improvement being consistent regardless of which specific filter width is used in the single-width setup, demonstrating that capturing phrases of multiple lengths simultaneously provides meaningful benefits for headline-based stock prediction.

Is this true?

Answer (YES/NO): NO